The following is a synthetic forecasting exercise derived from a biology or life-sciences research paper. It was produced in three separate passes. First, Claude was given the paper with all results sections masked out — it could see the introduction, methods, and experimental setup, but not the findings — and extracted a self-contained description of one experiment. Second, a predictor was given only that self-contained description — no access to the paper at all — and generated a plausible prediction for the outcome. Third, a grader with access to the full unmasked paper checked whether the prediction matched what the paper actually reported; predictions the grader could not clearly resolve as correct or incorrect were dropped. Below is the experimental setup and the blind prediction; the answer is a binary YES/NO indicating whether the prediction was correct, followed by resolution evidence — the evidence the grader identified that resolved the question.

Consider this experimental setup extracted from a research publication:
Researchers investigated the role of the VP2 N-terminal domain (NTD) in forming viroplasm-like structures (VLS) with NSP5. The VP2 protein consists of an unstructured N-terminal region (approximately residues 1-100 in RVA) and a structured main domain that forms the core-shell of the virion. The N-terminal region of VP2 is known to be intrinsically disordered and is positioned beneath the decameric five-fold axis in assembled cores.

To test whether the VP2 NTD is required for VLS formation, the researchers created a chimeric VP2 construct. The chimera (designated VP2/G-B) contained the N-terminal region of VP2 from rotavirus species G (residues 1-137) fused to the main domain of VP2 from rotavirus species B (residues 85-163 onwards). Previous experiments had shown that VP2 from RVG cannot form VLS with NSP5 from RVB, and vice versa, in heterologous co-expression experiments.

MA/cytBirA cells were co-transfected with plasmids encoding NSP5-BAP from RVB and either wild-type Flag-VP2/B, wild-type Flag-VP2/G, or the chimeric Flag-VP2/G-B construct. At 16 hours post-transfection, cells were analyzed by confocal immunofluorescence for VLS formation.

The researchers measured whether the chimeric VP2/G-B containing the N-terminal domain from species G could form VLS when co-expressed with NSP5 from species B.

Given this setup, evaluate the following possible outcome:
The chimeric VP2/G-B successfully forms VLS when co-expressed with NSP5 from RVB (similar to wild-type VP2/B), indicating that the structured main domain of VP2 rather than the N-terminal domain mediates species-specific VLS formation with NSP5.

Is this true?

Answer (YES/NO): NO